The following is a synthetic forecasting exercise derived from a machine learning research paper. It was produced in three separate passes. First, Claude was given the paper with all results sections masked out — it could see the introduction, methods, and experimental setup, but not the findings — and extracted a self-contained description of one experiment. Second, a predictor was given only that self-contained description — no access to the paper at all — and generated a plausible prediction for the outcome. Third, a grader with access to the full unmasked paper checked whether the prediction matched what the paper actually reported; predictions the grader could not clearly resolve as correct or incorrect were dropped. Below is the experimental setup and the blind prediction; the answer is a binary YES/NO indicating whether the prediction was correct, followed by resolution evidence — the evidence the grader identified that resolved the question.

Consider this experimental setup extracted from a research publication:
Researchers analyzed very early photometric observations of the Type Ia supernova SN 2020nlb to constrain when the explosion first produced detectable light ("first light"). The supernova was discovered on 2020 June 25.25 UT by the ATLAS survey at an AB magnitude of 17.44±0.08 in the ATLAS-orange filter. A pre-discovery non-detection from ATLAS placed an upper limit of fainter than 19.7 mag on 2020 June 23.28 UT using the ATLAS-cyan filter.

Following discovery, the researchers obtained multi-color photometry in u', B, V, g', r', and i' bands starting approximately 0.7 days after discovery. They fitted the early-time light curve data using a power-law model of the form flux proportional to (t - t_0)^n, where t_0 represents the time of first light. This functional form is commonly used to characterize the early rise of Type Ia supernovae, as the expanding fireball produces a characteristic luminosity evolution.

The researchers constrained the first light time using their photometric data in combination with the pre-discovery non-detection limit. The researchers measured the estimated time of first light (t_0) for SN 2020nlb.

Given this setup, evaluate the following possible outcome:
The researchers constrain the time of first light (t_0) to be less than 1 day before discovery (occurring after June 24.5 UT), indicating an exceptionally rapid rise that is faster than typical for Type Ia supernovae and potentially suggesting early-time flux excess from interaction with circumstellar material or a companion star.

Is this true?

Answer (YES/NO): NO